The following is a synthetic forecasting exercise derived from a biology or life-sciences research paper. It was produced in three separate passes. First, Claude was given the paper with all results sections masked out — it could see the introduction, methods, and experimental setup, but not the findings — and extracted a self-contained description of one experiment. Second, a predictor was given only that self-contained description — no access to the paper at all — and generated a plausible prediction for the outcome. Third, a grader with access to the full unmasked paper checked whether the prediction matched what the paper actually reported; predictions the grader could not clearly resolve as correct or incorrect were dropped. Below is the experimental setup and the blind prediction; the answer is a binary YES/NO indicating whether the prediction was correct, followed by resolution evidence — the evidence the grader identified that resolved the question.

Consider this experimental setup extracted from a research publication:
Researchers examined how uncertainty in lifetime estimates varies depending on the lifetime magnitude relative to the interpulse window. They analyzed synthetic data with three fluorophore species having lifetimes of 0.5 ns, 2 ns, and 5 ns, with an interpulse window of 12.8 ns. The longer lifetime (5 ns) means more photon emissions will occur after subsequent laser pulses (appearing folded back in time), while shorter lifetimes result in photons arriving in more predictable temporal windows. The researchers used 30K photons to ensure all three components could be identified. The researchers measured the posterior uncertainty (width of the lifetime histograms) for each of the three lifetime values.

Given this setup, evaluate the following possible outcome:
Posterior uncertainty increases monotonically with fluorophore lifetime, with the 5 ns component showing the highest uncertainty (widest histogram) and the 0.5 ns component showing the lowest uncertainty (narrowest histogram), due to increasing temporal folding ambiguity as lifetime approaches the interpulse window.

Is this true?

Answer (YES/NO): YES